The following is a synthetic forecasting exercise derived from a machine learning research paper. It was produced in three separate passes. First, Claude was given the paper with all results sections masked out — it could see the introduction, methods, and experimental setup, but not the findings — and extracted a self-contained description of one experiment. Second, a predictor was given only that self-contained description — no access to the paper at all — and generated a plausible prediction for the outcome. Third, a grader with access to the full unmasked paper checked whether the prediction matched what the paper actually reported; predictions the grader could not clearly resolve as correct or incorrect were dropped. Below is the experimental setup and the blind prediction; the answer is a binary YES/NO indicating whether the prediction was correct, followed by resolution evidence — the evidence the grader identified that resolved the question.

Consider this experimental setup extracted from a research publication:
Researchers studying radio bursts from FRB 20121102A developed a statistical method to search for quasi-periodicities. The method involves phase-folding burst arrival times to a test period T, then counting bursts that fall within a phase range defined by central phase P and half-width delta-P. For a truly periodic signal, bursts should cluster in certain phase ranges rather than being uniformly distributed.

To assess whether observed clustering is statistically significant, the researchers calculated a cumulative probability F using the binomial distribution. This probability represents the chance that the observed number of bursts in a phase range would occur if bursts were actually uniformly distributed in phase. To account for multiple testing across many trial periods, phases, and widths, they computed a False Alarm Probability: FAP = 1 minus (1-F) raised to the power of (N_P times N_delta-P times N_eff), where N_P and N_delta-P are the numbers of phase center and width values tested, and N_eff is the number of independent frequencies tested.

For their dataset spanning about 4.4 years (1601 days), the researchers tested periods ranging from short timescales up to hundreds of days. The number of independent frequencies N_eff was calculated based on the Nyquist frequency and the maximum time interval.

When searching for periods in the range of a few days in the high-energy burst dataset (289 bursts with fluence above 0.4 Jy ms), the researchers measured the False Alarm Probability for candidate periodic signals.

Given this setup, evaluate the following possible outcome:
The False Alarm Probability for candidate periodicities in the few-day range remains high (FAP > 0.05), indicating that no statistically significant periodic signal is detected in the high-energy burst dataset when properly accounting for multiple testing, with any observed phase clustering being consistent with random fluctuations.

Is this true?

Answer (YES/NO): NO